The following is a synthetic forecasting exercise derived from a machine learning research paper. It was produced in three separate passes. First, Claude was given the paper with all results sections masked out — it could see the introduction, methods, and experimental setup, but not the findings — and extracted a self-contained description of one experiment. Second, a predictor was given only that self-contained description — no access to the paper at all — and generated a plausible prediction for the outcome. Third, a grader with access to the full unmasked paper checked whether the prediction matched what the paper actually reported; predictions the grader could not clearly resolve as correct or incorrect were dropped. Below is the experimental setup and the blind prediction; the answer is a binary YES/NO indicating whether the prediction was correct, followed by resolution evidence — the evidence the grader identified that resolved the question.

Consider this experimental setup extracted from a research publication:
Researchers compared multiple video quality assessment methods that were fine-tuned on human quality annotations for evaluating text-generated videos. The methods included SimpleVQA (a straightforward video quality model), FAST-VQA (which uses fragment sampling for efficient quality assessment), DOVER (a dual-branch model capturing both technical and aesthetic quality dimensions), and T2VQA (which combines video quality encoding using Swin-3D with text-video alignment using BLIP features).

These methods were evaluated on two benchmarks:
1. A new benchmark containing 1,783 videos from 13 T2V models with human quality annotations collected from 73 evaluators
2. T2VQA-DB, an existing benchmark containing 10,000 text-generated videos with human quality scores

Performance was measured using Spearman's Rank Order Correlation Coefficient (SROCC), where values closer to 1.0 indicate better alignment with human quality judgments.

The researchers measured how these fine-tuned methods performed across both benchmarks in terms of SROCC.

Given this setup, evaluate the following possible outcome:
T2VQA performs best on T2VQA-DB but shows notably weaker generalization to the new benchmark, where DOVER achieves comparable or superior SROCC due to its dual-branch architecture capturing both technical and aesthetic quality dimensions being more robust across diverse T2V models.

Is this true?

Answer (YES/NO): NO